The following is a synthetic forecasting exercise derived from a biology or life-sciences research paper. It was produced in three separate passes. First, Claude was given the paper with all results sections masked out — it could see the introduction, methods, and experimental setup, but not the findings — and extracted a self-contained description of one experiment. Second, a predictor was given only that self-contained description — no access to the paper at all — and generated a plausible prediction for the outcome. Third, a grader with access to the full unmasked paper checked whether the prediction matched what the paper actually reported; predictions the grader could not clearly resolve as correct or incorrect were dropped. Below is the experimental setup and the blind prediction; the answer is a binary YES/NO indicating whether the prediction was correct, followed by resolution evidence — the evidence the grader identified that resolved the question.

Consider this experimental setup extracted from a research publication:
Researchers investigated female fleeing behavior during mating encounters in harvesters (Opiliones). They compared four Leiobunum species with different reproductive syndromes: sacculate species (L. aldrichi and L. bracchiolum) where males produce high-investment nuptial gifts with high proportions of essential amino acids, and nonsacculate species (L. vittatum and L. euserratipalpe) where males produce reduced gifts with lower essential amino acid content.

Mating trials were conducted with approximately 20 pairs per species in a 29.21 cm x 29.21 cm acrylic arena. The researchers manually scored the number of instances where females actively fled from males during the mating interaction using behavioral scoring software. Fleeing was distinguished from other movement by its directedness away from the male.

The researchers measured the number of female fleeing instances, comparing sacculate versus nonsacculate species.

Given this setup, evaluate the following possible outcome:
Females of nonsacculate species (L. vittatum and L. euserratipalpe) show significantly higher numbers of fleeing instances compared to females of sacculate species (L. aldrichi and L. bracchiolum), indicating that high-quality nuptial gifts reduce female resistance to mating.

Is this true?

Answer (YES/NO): NO